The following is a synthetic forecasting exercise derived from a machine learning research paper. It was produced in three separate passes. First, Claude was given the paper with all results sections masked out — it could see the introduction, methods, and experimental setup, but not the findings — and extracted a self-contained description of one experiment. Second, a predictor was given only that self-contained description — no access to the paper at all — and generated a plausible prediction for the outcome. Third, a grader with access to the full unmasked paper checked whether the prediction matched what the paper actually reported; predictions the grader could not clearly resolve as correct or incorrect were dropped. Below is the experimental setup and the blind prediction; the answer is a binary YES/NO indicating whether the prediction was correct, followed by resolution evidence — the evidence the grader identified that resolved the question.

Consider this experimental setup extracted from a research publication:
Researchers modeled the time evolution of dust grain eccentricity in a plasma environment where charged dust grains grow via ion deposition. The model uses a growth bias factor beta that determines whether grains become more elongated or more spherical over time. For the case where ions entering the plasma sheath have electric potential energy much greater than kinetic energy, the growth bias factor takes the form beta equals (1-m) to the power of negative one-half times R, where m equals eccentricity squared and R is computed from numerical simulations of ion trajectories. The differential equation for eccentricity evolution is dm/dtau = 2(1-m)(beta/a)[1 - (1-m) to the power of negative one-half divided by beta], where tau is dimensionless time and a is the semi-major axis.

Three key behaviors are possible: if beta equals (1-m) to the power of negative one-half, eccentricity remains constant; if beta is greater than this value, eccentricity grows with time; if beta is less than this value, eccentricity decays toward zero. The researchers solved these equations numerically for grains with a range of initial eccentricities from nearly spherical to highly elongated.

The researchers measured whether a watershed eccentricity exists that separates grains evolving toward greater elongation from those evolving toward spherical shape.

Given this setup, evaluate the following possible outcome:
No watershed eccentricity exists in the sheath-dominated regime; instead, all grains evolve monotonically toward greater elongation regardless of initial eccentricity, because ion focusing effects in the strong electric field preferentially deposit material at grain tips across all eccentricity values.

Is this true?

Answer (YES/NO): NO